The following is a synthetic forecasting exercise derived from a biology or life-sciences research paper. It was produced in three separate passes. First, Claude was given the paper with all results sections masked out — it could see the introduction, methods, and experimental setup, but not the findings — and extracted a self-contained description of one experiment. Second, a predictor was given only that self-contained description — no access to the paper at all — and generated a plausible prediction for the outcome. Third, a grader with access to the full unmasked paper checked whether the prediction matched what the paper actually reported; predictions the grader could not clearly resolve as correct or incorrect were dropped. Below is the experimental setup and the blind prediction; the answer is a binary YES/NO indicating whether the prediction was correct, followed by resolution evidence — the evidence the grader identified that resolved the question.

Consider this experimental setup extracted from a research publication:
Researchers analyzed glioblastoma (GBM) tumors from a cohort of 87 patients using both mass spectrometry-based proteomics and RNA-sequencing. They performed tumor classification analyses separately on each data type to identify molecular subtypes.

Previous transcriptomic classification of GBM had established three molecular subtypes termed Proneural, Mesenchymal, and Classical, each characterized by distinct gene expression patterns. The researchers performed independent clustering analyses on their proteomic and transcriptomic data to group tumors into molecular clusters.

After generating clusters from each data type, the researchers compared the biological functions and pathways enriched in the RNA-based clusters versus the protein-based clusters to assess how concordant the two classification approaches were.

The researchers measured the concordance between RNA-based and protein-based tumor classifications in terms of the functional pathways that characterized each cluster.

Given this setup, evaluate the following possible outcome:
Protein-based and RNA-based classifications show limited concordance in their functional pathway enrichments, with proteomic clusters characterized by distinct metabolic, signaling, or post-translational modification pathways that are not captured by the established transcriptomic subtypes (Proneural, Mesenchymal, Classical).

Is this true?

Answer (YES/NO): YES